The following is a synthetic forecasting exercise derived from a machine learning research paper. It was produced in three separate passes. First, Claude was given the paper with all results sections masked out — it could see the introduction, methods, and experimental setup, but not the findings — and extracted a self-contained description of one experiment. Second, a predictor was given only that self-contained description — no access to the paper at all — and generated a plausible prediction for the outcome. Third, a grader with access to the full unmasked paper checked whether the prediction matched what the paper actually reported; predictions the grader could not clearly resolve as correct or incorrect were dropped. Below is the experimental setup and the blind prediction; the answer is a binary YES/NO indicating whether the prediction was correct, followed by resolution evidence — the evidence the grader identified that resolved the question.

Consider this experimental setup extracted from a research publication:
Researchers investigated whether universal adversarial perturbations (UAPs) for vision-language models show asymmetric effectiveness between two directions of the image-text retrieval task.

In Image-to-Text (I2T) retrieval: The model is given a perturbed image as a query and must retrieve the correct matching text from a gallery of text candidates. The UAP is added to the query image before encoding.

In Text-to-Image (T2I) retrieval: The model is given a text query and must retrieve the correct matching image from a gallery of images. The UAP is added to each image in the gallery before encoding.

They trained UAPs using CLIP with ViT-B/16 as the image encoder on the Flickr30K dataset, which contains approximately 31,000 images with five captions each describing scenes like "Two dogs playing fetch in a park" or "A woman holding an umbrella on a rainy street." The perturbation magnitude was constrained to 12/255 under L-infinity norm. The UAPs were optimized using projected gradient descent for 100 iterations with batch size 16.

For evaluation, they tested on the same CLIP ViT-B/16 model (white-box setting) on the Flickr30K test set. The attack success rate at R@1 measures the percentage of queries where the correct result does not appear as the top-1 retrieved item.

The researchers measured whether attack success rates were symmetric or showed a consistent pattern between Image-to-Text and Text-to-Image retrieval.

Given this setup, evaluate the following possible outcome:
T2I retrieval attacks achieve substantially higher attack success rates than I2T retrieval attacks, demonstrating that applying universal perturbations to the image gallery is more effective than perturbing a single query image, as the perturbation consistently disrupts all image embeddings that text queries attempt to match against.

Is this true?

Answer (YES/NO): YES